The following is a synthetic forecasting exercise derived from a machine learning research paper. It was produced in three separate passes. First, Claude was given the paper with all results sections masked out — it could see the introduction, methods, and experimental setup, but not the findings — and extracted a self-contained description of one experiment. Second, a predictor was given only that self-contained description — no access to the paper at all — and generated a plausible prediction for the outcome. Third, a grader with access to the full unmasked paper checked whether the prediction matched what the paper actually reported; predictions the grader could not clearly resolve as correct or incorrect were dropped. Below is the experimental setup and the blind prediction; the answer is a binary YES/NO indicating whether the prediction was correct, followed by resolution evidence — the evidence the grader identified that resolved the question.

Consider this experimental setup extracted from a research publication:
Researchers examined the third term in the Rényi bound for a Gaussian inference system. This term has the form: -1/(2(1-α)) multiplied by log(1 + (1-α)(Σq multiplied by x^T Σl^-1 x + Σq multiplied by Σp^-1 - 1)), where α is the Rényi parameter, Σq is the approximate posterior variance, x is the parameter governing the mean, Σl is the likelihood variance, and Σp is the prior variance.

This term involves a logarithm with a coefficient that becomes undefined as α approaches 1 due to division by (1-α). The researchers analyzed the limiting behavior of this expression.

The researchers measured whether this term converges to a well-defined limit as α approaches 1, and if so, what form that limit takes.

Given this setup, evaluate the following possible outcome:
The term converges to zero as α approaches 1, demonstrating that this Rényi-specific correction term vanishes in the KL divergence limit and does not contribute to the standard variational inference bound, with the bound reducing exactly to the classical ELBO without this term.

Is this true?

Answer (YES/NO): NO